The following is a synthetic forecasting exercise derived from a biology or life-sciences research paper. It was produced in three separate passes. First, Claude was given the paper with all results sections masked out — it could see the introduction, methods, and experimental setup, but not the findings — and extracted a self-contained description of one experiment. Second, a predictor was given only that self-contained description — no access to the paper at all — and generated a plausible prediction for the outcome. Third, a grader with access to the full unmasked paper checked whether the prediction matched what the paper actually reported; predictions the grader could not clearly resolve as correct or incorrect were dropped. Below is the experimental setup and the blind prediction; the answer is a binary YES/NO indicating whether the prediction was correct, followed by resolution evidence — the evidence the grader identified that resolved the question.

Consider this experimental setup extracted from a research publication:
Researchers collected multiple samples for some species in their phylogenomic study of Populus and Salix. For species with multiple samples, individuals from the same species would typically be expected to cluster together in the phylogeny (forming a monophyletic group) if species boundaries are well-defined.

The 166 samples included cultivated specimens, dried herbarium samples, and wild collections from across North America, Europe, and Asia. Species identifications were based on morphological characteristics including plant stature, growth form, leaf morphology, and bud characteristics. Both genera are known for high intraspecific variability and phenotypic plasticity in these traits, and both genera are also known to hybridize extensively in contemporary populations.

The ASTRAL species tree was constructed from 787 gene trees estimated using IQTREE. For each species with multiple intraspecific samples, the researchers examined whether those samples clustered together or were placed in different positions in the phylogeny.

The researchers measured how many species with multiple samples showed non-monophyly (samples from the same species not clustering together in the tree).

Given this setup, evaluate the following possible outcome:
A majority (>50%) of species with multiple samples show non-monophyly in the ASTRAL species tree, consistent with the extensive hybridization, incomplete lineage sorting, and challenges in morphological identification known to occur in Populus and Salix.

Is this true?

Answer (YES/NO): NO